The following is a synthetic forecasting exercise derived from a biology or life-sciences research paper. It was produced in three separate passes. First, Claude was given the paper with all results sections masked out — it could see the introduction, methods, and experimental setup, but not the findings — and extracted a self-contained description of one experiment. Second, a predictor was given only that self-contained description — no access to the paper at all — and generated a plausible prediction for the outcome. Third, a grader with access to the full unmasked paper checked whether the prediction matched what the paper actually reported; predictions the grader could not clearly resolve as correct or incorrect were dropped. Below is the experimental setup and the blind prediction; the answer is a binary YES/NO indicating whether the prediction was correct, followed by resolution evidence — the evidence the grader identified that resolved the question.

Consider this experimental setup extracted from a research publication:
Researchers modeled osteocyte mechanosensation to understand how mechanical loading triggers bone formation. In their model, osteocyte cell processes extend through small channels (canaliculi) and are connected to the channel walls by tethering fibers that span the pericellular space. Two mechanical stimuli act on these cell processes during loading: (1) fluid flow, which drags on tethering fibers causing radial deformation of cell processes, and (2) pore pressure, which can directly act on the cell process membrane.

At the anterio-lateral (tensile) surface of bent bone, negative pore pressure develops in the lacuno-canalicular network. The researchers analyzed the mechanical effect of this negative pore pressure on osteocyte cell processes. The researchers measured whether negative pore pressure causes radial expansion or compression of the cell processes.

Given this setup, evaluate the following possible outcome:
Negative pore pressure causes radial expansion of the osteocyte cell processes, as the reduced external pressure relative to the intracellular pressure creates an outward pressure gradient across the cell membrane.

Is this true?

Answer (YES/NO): YES